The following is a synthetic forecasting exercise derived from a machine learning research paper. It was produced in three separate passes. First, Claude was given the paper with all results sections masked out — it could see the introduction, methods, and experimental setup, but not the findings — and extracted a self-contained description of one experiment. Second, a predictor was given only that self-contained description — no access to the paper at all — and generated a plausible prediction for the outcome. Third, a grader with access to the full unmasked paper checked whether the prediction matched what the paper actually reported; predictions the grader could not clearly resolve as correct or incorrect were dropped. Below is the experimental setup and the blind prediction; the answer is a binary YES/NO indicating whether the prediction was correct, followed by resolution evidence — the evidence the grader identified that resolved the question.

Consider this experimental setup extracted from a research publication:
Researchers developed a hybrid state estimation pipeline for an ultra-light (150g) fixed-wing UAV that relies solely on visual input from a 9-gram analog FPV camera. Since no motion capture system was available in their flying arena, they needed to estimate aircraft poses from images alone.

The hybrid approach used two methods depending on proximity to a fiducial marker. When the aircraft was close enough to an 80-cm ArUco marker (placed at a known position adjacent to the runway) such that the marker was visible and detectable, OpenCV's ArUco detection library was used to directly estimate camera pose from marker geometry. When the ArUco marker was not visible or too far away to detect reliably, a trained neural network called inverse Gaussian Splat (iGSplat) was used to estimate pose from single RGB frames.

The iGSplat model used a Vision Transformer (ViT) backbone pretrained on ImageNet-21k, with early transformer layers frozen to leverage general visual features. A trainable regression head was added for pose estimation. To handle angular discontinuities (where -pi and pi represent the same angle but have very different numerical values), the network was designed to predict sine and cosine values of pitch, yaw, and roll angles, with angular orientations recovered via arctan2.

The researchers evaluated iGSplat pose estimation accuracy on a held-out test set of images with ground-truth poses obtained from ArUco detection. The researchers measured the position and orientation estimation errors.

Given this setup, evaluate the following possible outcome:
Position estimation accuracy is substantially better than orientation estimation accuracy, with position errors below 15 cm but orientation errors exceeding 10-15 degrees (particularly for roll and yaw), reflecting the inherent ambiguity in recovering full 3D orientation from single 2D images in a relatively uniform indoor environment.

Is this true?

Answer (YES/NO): NO